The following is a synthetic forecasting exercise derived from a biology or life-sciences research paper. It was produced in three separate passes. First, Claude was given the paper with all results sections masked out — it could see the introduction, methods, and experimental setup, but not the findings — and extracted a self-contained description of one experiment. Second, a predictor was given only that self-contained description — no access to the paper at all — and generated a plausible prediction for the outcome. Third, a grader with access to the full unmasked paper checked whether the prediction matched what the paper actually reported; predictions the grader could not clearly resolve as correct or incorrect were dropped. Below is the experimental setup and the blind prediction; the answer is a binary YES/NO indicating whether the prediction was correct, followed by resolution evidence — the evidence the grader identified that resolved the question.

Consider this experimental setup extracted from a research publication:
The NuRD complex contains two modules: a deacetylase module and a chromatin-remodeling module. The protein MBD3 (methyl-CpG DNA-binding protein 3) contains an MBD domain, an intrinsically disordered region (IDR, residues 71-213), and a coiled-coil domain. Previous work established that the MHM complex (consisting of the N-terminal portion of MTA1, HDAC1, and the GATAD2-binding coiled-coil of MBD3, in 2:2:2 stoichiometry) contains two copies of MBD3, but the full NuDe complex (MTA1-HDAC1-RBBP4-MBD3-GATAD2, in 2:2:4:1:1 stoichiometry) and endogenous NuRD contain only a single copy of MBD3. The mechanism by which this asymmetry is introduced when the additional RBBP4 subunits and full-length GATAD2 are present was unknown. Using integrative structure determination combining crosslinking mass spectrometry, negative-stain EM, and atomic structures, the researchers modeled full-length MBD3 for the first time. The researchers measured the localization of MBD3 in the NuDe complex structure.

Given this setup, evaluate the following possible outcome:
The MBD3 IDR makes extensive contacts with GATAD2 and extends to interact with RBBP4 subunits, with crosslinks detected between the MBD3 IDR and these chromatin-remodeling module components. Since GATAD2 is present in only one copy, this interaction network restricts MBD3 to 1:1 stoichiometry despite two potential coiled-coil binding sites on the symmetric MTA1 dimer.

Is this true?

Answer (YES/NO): NO